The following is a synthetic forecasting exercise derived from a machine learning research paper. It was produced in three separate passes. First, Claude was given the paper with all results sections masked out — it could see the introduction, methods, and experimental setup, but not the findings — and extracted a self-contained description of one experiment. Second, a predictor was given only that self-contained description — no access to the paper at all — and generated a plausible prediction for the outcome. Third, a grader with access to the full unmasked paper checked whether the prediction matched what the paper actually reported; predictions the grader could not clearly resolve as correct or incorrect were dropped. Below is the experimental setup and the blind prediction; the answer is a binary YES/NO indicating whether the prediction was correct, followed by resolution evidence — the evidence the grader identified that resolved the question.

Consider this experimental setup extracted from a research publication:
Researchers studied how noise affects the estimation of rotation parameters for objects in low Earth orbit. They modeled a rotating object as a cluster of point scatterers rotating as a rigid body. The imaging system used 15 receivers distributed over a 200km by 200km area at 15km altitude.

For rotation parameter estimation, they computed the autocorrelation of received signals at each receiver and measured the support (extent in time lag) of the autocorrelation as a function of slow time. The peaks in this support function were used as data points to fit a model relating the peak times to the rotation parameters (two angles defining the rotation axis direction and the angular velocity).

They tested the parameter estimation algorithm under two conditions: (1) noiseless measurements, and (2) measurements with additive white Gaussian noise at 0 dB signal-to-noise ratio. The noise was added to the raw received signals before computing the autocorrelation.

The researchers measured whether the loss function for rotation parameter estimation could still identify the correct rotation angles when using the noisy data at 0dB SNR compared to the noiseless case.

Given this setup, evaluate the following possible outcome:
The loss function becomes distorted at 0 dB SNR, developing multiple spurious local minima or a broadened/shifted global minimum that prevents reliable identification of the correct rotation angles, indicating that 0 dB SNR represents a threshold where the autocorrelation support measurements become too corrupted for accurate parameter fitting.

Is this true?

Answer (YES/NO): NO